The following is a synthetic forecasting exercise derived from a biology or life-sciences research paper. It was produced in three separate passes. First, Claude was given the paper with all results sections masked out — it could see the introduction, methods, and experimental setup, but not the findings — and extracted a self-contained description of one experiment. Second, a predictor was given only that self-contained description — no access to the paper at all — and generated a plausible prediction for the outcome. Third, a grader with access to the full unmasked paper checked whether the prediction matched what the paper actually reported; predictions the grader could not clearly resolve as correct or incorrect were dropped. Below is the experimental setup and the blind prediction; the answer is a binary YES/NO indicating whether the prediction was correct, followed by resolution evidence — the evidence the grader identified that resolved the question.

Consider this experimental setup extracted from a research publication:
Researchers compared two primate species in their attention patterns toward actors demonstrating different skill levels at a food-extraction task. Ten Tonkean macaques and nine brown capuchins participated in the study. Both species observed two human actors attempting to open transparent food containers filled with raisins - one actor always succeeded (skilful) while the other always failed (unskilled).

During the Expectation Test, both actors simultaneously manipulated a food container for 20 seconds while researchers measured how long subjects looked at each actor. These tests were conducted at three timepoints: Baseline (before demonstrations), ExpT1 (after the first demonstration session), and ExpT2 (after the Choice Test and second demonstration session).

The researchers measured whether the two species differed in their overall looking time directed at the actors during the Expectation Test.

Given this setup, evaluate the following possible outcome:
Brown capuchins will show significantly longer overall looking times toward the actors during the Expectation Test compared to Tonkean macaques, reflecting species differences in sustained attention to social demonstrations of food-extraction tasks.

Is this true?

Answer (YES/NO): NO